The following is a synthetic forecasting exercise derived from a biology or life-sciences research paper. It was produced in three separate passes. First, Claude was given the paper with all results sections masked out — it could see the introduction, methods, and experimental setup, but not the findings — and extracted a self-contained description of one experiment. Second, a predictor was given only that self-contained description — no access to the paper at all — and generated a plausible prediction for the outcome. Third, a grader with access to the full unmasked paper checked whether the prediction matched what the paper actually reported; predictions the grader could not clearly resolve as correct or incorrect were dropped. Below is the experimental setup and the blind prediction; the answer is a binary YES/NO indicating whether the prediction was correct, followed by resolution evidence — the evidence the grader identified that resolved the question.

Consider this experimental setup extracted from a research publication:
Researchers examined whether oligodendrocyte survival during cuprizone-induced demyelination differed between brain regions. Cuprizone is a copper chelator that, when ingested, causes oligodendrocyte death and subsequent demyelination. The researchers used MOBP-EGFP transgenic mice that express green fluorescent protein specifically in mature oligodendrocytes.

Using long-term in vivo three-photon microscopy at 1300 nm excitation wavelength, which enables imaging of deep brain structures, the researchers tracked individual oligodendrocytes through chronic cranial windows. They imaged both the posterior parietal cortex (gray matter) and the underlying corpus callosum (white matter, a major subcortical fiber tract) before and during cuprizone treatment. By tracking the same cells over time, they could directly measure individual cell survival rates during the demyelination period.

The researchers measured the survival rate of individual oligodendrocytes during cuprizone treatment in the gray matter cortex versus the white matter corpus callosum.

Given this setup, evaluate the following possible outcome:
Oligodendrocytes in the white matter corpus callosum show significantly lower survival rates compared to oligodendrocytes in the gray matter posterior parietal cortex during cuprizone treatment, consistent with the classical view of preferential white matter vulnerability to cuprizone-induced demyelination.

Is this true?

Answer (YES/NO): NO